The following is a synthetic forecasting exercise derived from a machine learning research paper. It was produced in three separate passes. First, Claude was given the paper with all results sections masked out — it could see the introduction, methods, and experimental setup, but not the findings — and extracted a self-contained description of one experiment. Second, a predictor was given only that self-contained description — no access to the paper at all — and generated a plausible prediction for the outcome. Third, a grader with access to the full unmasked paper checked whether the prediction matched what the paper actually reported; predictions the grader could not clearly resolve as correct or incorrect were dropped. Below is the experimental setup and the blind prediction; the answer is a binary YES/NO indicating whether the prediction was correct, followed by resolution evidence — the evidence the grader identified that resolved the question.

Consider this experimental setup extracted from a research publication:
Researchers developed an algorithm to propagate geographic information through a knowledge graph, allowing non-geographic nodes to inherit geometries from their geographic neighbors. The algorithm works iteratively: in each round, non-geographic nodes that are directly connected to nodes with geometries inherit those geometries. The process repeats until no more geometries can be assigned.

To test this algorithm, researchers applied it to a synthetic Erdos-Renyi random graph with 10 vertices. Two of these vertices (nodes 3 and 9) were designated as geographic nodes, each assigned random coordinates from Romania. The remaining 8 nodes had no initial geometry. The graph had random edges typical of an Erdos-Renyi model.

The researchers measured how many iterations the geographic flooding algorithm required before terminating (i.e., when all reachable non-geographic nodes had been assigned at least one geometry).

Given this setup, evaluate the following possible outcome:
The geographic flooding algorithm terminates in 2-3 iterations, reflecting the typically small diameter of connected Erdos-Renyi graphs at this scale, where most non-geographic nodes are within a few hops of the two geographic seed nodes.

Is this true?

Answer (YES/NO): YES